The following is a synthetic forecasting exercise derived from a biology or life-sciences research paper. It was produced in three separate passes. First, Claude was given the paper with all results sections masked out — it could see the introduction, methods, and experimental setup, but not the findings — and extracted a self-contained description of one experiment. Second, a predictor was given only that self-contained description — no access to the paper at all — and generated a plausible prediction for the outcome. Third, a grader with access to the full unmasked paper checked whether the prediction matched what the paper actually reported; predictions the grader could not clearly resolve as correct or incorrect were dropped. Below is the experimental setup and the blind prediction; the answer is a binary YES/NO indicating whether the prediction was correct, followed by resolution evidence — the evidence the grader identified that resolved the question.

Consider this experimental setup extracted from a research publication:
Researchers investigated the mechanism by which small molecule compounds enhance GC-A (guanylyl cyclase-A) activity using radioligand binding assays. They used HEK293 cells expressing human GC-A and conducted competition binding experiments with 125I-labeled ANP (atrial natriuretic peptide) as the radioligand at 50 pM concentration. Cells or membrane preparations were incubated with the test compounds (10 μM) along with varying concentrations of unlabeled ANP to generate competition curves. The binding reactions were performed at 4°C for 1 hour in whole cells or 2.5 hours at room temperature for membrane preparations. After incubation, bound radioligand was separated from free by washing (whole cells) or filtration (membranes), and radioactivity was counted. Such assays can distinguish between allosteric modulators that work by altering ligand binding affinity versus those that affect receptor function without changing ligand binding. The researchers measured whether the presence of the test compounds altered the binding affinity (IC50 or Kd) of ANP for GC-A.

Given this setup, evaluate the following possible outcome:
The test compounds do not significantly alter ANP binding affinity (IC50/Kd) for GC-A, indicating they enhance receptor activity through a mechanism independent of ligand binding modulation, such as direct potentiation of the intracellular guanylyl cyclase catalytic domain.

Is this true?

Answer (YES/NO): NO